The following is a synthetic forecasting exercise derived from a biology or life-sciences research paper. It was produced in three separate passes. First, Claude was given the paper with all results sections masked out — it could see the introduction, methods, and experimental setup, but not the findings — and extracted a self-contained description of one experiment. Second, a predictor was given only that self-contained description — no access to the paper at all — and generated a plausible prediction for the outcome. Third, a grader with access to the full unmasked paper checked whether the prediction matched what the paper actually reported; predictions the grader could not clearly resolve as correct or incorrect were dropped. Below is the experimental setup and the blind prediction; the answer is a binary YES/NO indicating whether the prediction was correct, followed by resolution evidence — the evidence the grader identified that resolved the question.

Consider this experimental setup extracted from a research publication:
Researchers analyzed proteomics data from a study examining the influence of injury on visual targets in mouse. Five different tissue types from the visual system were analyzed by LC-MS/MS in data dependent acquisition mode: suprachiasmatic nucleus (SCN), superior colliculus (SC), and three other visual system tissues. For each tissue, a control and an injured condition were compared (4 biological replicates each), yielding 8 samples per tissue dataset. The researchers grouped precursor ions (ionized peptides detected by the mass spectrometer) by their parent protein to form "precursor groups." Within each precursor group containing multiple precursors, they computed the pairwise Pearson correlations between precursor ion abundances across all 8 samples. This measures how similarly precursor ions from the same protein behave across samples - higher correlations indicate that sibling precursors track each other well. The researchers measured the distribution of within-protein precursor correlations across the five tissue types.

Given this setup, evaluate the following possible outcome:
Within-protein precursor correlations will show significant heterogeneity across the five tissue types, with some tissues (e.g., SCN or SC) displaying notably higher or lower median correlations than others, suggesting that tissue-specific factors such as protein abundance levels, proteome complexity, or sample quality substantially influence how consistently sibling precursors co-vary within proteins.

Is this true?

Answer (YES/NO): YES